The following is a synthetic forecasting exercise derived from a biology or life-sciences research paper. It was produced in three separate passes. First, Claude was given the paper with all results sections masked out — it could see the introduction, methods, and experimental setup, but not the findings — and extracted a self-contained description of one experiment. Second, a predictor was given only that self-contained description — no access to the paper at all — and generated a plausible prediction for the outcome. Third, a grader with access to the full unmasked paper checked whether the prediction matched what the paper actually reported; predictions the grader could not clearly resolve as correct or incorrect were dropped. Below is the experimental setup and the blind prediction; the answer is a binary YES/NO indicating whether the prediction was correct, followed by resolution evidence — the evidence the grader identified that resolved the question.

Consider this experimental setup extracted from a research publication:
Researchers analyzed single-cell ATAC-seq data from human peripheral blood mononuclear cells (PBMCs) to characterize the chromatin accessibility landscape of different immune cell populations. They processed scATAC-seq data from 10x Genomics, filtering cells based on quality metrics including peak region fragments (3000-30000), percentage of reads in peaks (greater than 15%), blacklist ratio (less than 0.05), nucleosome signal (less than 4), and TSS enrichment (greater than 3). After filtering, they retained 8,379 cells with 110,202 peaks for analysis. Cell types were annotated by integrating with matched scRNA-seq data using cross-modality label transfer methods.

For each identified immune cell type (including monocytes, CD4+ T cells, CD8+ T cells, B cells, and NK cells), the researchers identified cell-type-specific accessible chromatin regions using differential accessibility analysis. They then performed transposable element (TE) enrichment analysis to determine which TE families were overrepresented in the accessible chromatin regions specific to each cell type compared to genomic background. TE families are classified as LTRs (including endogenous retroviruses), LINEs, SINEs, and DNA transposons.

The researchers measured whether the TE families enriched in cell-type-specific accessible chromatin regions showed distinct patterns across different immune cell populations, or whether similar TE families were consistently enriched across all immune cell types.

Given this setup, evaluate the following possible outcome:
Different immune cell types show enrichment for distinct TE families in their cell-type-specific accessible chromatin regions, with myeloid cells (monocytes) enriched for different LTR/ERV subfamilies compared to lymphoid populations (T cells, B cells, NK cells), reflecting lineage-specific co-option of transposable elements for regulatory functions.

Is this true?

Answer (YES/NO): YES